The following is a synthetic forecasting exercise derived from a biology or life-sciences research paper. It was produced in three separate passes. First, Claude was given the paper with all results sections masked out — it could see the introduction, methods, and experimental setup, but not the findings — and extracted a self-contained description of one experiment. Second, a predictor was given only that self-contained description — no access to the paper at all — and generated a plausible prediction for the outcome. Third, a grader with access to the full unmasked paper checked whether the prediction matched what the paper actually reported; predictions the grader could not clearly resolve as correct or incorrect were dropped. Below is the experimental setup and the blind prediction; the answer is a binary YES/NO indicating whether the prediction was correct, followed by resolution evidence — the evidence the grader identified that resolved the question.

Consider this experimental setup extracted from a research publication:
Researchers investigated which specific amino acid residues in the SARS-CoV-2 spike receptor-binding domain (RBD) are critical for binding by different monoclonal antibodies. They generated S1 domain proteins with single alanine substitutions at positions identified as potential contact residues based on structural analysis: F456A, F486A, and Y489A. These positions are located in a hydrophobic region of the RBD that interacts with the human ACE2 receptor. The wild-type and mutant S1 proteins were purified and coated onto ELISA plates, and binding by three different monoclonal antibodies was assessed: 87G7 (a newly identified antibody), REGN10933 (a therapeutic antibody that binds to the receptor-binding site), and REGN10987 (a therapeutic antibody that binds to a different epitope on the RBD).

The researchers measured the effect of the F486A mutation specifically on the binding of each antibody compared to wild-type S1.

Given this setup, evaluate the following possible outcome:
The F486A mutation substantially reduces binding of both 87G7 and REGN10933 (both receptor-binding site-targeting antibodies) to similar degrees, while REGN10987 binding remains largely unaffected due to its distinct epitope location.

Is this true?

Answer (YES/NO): NO